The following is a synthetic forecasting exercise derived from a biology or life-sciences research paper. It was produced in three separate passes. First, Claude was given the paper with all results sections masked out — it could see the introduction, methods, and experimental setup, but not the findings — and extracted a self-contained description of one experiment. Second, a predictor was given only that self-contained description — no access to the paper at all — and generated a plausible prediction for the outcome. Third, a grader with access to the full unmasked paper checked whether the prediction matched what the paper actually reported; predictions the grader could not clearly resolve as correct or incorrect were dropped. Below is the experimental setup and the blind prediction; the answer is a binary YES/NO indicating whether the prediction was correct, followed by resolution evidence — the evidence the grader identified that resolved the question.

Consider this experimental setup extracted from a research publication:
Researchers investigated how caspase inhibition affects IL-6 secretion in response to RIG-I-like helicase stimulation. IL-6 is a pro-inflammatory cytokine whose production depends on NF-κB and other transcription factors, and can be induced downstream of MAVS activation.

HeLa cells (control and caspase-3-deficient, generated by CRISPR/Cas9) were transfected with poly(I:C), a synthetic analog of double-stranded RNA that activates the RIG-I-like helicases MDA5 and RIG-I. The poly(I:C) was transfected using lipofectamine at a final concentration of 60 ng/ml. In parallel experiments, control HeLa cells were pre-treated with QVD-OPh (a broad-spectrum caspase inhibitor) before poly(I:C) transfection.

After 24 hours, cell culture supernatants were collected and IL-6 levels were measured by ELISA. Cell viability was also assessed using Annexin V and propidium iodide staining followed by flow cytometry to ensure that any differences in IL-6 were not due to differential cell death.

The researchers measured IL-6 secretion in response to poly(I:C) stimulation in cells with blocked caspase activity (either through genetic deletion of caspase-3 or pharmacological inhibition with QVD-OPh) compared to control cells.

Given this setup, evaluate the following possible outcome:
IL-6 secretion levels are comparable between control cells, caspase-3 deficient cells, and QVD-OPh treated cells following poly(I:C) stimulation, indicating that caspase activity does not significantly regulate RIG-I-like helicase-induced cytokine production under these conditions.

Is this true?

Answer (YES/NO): NO